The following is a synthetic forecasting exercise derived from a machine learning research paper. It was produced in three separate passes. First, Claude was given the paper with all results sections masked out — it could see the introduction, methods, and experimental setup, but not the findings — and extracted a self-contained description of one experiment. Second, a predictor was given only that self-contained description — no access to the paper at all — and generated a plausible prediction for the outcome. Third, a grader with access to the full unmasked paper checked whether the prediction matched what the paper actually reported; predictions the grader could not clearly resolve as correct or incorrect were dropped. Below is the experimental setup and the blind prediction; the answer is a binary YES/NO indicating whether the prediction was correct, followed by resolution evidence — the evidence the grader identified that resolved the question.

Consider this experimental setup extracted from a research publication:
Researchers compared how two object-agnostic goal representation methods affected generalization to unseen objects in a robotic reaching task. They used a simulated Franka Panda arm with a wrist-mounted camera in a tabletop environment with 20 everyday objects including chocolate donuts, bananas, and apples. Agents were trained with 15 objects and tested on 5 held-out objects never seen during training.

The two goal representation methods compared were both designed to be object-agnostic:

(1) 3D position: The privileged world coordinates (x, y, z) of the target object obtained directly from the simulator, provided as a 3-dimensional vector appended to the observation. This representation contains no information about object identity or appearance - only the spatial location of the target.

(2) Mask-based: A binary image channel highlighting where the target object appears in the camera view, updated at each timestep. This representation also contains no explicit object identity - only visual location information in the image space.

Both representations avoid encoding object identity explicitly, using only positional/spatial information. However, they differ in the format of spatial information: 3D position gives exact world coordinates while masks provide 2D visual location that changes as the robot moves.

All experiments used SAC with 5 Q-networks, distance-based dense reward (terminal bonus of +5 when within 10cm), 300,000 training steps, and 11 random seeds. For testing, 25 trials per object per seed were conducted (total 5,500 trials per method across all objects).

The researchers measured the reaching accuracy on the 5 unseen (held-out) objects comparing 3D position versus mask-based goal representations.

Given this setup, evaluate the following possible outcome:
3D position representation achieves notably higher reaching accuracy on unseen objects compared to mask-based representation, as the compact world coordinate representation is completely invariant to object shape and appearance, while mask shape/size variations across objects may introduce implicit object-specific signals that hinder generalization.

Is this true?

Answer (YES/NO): NO